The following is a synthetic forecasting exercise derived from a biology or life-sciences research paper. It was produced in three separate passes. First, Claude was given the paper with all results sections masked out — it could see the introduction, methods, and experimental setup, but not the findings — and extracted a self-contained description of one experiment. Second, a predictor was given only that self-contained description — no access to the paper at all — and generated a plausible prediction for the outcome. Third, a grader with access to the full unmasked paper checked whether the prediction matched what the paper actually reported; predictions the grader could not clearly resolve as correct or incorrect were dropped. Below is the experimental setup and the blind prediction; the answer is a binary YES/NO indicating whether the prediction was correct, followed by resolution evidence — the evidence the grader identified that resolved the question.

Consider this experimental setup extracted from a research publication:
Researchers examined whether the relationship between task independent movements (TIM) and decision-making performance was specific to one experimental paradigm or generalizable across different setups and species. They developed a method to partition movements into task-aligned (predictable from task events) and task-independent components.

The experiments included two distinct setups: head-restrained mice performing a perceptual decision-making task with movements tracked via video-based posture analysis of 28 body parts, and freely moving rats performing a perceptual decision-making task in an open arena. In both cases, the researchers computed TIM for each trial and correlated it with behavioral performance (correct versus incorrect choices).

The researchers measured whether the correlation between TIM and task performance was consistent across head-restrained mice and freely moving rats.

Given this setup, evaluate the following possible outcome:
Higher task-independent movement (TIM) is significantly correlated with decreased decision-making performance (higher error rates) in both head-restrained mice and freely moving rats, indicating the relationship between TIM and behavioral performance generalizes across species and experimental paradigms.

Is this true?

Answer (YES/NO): YES